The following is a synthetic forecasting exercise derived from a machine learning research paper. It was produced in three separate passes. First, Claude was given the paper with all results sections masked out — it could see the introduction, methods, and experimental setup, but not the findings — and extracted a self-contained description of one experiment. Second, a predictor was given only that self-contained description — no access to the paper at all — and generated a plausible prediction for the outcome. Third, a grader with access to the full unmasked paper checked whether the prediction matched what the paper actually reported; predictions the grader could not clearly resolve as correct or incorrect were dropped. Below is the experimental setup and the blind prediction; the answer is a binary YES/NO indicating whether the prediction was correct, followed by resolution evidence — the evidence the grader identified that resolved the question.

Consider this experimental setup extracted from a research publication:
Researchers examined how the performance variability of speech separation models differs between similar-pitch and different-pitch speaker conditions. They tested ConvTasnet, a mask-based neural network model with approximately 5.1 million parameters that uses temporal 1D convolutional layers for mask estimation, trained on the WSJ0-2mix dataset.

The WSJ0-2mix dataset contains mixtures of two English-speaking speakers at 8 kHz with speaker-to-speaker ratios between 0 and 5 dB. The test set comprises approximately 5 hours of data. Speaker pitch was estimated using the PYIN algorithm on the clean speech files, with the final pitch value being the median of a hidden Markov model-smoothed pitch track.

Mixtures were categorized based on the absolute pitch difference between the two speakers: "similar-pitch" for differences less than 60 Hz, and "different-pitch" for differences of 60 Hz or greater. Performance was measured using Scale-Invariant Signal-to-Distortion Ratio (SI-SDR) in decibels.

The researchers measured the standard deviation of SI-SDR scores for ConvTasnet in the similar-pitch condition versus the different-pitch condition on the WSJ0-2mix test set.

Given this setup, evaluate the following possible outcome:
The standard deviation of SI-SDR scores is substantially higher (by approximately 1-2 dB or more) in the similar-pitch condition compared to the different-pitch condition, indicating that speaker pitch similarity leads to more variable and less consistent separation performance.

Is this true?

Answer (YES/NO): YES